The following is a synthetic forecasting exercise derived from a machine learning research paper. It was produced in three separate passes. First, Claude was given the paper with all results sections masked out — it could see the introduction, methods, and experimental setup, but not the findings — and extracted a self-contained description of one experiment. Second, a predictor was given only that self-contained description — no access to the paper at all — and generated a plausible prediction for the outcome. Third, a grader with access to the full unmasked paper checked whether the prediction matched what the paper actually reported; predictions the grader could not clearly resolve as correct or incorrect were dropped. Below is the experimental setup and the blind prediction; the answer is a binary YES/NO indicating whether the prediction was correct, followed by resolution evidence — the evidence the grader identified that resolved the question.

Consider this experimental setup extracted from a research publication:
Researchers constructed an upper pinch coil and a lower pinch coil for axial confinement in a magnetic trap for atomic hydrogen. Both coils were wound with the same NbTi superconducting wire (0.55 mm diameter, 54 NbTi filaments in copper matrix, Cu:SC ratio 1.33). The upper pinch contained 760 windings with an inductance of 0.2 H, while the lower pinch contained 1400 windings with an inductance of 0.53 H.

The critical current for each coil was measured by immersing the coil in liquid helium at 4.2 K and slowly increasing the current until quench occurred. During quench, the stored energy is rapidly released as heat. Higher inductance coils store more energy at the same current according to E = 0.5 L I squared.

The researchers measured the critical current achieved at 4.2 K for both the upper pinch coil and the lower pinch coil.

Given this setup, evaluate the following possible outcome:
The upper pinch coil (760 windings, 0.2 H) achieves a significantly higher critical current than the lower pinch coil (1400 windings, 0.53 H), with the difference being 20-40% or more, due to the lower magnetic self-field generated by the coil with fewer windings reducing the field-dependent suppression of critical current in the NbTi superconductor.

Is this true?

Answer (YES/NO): YES